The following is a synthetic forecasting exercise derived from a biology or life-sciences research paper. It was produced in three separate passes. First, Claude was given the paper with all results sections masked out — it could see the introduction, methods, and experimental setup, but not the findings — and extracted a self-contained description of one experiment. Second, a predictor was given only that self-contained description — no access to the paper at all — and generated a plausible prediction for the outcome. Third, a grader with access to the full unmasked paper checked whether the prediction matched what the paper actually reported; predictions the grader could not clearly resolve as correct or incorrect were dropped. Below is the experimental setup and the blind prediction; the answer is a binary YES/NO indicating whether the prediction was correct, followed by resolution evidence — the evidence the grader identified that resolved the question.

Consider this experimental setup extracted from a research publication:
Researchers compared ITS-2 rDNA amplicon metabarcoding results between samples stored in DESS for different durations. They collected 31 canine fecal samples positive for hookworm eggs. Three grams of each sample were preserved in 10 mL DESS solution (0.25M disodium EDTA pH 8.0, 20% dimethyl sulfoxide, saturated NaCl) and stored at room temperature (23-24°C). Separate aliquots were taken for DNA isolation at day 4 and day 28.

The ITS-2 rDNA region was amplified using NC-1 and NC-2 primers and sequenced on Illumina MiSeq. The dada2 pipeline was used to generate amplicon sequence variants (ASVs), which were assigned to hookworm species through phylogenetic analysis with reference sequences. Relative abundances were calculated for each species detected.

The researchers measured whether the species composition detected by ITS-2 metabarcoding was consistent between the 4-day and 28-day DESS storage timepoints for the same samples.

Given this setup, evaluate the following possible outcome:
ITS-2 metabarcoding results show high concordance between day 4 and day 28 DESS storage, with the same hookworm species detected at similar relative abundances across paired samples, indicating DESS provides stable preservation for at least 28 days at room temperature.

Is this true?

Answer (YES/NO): YES